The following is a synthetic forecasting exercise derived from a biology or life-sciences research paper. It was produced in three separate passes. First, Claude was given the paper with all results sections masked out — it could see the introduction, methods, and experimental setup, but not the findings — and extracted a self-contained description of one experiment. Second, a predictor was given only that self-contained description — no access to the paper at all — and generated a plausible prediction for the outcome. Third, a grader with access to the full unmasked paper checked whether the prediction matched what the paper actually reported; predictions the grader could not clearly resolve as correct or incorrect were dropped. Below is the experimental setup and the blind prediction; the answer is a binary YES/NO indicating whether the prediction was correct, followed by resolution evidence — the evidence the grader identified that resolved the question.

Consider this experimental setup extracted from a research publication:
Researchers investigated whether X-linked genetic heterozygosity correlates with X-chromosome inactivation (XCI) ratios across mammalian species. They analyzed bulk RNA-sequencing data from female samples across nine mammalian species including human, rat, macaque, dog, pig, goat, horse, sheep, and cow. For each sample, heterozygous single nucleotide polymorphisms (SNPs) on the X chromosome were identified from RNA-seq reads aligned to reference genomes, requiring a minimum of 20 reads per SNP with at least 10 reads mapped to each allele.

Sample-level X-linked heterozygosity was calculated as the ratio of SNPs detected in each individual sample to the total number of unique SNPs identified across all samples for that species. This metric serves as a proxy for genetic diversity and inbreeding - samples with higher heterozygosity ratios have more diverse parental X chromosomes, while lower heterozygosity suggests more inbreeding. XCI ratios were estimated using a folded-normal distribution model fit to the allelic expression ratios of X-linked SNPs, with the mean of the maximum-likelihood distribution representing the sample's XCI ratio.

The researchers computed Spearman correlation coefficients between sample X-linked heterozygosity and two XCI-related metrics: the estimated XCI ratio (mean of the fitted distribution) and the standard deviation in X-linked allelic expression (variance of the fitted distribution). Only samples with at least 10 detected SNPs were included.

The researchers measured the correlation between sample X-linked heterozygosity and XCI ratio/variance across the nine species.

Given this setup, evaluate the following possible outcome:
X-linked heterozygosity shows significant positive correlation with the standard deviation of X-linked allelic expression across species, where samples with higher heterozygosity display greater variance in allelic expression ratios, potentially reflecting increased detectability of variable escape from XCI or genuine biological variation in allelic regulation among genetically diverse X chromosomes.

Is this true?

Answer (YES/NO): NO